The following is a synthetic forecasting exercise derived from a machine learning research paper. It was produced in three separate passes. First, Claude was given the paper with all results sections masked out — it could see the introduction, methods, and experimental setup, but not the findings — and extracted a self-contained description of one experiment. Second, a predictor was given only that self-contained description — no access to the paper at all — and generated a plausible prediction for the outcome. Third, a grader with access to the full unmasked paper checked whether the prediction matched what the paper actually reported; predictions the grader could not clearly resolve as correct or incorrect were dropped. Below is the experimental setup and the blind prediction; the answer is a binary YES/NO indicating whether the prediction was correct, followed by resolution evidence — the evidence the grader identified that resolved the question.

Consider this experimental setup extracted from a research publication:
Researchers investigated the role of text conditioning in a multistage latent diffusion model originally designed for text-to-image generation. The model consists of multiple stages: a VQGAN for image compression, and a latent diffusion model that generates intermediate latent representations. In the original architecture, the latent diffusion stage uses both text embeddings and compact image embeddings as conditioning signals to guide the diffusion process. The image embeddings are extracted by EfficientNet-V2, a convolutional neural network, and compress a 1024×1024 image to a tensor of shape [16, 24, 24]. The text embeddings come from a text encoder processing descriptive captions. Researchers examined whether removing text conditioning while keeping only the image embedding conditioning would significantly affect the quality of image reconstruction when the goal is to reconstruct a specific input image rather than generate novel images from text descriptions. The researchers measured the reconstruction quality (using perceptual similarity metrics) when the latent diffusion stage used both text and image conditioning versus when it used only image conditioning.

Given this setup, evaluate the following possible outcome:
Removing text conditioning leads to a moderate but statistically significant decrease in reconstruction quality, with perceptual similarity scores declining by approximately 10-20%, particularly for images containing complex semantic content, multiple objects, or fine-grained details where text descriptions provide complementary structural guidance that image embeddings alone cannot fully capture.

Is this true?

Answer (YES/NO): NO